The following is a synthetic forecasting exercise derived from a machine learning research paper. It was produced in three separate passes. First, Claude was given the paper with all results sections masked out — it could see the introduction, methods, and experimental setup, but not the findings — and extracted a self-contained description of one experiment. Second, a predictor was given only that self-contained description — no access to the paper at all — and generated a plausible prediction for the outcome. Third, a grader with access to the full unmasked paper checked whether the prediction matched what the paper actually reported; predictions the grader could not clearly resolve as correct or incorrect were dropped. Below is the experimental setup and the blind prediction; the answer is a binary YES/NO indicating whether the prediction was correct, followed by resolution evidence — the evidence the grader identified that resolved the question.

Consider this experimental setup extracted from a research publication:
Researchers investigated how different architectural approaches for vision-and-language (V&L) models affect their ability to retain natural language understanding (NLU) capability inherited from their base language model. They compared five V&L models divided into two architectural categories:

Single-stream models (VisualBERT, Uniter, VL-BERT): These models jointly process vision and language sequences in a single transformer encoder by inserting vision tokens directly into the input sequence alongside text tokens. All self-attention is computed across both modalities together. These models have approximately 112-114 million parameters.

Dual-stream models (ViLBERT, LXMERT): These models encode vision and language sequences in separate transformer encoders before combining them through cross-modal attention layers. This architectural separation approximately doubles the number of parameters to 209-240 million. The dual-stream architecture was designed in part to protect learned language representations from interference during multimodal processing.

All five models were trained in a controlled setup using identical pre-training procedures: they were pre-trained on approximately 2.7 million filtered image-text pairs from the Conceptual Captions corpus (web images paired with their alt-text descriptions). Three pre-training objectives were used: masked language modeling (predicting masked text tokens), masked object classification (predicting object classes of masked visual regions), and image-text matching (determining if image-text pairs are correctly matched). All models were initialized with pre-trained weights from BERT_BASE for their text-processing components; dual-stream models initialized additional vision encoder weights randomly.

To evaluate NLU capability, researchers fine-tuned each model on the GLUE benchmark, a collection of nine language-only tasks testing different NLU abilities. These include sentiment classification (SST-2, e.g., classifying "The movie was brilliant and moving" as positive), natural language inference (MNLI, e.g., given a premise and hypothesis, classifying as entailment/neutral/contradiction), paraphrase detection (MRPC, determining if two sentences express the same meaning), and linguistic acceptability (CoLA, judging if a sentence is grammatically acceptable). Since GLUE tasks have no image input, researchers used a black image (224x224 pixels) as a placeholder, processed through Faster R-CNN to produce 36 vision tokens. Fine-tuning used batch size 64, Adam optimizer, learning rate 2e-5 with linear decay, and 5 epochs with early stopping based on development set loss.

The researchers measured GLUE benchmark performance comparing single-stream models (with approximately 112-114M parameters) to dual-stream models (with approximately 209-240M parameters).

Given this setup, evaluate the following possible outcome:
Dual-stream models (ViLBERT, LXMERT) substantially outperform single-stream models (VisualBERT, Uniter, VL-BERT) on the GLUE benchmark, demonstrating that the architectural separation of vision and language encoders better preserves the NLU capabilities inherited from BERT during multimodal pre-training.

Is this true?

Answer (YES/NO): NO